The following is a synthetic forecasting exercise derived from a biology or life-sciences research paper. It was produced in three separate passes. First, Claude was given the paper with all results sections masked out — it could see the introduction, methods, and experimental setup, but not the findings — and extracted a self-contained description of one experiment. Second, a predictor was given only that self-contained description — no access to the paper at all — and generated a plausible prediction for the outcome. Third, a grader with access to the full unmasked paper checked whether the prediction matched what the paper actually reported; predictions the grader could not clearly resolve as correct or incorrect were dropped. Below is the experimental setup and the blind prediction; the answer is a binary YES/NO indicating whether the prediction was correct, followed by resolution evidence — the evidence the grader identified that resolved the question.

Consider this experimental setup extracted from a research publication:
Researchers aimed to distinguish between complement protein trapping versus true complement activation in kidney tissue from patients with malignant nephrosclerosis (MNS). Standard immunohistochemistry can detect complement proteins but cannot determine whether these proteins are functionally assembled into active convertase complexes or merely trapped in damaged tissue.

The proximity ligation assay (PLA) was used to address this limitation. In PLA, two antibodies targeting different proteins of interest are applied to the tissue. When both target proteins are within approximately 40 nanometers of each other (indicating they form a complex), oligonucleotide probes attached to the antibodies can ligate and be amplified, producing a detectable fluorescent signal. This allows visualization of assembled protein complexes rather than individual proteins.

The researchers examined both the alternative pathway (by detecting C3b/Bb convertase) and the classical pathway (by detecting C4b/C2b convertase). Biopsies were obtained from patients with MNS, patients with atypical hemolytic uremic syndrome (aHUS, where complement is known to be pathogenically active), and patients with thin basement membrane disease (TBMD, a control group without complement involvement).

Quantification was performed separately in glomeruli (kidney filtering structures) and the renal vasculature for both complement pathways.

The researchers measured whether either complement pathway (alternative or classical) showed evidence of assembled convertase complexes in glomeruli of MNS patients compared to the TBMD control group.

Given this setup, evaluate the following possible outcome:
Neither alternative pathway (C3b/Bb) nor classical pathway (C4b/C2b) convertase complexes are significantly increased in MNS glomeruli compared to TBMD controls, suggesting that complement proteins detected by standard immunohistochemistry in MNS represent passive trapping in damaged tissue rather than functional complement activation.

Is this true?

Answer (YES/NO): YES